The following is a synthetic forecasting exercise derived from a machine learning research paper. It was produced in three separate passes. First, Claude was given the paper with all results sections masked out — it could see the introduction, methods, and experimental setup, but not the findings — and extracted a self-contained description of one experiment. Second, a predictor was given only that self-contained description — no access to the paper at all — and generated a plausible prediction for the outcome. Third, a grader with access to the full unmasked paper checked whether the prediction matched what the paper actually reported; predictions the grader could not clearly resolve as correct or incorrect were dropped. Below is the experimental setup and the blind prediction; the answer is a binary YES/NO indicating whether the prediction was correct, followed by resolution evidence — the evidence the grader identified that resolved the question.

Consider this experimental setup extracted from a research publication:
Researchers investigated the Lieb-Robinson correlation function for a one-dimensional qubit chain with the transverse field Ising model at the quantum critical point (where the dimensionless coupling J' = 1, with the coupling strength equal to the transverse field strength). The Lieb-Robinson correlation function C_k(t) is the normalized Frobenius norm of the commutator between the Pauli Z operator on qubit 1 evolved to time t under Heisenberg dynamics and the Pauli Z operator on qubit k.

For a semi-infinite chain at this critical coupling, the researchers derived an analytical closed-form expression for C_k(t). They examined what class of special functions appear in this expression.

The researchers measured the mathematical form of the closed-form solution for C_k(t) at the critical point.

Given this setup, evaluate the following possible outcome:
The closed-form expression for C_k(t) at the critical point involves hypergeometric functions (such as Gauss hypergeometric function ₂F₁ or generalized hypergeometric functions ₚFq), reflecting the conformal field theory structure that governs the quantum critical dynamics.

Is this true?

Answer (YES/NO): NO